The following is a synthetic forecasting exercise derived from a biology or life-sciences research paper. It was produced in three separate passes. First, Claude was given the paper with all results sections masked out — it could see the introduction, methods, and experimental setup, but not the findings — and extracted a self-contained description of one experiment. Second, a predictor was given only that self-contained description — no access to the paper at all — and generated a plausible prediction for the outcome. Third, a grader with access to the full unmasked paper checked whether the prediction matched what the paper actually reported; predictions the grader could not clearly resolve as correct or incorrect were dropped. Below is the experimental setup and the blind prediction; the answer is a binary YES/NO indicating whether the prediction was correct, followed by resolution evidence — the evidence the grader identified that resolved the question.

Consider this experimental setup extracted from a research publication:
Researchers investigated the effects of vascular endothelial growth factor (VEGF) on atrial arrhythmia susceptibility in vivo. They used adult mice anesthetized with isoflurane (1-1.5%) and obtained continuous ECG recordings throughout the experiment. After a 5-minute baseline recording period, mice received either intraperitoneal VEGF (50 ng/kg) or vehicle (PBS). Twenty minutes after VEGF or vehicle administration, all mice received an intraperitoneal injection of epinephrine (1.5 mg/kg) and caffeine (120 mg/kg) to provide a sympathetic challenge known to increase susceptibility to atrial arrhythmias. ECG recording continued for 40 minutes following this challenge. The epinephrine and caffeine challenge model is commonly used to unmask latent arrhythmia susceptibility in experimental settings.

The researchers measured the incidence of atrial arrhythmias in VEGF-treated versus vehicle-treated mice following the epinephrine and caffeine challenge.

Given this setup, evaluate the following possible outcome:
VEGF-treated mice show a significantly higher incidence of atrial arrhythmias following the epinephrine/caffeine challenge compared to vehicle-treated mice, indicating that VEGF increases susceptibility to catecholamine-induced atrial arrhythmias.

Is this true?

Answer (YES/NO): YES